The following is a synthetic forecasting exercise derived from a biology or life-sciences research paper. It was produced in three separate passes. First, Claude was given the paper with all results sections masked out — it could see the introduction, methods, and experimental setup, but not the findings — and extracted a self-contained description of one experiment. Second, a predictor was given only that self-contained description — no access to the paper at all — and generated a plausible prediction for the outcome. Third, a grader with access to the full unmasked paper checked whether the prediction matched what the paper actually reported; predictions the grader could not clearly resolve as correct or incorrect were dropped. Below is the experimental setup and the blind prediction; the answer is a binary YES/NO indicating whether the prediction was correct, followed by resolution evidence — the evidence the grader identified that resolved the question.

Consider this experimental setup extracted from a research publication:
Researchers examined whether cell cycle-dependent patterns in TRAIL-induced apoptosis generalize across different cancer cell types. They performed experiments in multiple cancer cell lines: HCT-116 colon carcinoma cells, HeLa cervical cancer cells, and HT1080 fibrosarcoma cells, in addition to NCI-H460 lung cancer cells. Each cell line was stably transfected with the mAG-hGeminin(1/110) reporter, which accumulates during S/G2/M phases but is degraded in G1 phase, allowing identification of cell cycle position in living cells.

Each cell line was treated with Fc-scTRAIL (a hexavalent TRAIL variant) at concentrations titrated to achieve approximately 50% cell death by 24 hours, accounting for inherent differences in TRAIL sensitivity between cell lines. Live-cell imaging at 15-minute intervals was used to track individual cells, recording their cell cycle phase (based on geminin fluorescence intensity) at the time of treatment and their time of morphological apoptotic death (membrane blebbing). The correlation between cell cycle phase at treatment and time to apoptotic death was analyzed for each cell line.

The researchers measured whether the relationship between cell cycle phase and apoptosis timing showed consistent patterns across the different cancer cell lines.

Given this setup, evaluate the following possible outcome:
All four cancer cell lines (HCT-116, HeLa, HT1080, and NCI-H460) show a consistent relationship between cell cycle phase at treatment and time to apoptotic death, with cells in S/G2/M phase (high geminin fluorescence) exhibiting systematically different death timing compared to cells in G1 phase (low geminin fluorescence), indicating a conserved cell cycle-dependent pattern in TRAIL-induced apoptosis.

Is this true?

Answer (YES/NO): YES